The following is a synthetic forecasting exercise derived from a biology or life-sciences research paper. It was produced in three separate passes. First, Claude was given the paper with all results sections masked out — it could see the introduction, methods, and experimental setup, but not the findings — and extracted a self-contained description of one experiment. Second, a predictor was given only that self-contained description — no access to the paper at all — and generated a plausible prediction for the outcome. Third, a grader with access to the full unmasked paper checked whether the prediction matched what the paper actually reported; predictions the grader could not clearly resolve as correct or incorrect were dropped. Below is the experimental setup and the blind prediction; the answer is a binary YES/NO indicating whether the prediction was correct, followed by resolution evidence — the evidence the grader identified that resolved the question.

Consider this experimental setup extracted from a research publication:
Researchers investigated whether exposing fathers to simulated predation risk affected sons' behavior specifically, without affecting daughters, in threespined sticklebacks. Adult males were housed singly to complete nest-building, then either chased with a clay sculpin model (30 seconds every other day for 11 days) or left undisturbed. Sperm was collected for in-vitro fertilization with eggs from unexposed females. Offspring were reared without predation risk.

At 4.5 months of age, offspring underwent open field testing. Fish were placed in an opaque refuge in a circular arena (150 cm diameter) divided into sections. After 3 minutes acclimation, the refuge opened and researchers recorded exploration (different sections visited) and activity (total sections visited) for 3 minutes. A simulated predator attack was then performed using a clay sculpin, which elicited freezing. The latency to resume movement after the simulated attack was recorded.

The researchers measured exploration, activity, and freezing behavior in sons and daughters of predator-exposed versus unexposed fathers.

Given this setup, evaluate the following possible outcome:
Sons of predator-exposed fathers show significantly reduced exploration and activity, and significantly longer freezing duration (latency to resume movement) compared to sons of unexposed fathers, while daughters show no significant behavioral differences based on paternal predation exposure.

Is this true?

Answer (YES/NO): NO